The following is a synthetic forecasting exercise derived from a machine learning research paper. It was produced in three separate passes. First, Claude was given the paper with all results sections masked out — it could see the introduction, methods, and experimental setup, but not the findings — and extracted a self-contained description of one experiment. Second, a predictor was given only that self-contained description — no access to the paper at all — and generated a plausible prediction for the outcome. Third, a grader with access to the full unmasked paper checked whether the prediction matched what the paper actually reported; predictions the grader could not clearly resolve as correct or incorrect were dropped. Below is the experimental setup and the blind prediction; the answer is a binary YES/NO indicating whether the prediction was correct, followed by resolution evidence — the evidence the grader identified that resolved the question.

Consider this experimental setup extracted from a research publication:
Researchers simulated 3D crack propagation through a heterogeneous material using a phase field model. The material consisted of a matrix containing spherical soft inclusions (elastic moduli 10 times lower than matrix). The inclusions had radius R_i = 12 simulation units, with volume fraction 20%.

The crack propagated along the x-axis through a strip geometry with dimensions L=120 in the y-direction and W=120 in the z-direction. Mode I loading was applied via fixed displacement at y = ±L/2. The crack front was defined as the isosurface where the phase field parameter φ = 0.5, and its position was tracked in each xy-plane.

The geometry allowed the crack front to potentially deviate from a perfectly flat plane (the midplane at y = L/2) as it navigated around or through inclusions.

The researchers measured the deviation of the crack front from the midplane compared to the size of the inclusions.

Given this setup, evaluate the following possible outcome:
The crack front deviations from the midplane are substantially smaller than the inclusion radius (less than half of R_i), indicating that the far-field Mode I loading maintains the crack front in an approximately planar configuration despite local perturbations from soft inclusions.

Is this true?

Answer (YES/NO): YES